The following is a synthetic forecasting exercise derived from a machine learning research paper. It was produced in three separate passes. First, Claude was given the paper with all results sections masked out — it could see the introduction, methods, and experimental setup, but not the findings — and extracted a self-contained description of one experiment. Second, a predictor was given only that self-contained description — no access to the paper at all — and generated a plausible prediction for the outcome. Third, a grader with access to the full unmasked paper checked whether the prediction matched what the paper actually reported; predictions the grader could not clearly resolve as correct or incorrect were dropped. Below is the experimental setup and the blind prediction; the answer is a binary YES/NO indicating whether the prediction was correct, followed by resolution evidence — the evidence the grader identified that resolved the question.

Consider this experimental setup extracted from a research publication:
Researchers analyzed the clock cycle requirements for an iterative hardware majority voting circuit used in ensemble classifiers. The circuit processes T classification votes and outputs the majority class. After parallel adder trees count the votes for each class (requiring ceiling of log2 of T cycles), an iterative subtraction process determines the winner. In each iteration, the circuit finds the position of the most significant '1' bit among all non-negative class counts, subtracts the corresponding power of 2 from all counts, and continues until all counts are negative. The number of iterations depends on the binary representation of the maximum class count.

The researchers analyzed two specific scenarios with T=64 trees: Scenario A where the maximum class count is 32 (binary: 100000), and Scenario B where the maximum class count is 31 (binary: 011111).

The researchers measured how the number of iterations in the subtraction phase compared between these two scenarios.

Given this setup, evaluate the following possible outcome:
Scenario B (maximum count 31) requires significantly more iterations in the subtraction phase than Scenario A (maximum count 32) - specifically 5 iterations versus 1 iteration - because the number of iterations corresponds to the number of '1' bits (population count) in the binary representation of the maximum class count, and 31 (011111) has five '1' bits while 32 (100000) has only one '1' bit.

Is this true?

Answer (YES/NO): YES